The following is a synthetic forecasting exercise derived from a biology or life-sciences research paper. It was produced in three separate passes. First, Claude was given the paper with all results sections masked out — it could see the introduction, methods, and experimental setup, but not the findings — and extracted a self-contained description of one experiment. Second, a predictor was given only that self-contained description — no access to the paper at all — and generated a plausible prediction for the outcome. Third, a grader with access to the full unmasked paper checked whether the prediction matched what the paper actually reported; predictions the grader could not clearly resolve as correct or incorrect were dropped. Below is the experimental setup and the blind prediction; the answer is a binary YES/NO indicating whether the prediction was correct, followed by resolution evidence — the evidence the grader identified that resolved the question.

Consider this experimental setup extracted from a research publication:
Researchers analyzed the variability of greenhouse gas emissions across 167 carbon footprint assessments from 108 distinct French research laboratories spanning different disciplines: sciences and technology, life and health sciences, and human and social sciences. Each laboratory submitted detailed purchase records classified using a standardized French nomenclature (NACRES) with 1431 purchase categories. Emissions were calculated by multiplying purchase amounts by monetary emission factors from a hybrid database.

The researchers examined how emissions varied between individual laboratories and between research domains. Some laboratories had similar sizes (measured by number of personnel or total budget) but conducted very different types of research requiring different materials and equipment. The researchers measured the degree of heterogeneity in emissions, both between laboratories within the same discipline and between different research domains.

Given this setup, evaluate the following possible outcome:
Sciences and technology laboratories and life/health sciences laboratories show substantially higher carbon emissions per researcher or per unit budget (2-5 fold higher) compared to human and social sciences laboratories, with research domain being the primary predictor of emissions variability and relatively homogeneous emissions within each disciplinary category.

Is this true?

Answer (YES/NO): NO